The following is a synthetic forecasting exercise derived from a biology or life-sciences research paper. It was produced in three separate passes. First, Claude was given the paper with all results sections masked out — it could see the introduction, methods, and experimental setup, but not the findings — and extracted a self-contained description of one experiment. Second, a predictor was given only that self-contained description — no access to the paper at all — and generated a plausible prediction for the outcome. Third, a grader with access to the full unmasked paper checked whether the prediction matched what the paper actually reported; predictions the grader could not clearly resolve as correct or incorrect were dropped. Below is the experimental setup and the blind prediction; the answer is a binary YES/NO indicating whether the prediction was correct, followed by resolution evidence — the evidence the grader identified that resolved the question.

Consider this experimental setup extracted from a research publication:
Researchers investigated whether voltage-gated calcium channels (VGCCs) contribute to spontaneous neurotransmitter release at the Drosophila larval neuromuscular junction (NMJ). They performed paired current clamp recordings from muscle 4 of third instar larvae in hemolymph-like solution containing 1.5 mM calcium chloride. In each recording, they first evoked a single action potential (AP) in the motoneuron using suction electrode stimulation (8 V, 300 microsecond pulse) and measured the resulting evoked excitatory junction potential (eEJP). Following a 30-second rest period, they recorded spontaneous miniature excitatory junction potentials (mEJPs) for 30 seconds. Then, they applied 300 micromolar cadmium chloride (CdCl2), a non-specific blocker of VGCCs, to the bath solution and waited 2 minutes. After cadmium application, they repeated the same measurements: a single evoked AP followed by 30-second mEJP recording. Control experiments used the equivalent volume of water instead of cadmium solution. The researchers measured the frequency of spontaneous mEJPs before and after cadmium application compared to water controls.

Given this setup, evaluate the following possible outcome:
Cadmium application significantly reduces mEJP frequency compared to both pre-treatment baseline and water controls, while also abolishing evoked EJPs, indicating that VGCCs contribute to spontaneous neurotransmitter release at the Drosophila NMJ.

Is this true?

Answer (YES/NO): YES